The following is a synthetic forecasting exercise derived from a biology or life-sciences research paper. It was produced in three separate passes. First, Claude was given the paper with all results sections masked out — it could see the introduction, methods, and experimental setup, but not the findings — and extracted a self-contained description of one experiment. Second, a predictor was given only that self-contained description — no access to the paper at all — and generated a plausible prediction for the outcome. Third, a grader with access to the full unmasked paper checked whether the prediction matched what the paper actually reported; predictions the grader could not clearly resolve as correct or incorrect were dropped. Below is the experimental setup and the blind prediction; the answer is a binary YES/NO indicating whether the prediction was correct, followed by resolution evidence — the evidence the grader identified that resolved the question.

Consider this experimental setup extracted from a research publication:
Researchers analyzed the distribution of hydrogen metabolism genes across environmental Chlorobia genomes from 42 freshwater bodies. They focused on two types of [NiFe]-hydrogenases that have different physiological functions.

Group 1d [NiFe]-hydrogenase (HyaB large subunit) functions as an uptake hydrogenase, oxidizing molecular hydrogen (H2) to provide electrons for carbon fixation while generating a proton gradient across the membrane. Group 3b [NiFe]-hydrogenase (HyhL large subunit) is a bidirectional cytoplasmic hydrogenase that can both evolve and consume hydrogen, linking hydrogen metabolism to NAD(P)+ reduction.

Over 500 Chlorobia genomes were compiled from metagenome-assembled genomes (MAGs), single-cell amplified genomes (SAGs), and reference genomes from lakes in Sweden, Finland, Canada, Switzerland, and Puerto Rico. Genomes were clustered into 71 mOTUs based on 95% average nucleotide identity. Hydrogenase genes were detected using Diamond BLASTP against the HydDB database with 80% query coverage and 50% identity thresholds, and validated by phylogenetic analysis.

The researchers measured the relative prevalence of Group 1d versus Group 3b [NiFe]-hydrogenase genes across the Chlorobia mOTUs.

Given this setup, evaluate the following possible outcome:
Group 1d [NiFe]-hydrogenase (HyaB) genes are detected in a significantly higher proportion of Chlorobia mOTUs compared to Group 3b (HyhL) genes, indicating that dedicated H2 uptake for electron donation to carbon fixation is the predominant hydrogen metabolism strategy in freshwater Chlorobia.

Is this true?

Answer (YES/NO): NO